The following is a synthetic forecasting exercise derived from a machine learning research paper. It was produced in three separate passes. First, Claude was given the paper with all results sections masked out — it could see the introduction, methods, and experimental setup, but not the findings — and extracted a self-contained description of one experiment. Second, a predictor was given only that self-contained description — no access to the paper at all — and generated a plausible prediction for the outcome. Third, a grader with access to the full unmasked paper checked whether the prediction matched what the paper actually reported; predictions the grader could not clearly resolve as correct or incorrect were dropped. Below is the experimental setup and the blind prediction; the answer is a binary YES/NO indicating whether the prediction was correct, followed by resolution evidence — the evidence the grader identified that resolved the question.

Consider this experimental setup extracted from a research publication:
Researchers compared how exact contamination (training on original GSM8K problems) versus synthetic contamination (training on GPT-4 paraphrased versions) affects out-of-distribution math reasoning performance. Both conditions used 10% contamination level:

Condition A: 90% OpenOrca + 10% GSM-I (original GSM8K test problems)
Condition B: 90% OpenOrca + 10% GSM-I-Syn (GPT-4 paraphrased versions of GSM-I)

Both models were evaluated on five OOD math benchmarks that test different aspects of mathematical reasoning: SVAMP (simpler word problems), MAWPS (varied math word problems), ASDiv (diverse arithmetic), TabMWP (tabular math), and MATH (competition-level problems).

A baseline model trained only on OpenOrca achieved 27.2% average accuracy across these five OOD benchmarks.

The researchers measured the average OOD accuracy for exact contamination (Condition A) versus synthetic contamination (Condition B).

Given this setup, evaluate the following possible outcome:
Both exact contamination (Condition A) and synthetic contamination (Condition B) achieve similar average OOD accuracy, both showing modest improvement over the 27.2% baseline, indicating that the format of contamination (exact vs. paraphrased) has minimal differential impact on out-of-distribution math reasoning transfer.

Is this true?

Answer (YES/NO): NO